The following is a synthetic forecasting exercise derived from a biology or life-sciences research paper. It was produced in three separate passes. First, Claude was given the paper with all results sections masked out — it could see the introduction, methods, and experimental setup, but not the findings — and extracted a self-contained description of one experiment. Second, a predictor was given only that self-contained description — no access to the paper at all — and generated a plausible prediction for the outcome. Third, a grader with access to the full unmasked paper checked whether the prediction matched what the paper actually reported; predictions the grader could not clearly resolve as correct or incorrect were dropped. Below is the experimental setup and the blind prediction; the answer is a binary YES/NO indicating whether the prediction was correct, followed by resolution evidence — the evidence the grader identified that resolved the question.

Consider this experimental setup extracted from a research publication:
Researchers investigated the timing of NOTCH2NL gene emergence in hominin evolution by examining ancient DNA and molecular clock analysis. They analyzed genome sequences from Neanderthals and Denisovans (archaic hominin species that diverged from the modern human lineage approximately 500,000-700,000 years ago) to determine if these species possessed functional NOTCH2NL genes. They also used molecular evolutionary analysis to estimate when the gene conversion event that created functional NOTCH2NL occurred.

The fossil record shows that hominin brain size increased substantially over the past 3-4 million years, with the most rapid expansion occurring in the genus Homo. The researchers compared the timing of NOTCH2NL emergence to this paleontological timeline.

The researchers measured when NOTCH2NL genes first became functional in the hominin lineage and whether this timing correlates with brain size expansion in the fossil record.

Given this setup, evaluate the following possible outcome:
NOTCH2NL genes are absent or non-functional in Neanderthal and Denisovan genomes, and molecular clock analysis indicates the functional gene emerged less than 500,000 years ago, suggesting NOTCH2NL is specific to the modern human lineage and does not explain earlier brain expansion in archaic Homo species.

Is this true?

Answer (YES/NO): NO